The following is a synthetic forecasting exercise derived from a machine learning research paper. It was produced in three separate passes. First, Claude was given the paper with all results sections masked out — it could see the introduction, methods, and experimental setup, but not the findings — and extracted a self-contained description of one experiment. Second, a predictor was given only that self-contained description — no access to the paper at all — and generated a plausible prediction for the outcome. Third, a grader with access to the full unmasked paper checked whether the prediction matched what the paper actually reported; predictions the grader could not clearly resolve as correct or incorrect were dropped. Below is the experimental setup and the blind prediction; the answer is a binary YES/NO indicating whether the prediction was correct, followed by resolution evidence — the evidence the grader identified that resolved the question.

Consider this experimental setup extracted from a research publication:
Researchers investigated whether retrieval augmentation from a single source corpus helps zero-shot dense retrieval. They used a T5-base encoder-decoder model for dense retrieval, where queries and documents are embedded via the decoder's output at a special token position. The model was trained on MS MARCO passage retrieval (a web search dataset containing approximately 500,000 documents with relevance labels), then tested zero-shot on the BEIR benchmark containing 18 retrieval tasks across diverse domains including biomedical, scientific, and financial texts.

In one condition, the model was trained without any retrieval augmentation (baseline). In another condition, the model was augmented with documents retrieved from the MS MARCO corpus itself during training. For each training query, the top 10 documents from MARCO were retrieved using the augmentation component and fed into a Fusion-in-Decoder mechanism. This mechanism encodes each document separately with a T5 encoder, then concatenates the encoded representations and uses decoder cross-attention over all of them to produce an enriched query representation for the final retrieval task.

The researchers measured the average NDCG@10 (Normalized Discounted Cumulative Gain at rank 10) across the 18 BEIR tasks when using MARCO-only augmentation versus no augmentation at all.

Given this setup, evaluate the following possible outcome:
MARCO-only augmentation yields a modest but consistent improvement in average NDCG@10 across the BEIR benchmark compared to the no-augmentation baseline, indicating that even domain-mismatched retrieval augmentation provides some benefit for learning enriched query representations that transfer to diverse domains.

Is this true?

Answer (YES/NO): NO